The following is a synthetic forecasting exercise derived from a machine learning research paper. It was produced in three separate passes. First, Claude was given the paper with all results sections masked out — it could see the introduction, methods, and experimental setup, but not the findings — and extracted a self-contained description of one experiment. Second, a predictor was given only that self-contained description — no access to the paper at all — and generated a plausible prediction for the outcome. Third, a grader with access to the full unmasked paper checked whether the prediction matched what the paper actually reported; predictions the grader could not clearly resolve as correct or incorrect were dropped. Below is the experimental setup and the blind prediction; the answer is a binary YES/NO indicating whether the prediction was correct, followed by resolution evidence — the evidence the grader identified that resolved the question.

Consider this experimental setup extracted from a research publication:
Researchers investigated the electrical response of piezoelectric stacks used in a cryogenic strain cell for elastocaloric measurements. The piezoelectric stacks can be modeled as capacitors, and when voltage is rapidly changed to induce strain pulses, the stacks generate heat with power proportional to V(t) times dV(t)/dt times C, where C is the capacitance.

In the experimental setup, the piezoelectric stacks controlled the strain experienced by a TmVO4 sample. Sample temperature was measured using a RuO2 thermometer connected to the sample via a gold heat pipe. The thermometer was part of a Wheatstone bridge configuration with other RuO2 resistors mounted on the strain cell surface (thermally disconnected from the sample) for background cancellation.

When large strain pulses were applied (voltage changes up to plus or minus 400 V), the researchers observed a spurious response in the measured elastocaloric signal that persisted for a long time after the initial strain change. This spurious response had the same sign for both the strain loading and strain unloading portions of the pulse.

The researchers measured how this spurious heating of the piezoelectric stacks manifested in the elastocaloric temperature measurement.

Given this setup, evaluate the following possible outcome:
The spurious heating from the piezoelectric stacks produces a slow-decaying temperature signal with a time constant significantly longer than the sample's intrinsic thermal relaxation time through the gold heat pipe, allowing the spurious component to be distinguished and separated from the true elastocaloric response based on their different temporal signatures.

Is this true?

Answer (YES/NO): YES